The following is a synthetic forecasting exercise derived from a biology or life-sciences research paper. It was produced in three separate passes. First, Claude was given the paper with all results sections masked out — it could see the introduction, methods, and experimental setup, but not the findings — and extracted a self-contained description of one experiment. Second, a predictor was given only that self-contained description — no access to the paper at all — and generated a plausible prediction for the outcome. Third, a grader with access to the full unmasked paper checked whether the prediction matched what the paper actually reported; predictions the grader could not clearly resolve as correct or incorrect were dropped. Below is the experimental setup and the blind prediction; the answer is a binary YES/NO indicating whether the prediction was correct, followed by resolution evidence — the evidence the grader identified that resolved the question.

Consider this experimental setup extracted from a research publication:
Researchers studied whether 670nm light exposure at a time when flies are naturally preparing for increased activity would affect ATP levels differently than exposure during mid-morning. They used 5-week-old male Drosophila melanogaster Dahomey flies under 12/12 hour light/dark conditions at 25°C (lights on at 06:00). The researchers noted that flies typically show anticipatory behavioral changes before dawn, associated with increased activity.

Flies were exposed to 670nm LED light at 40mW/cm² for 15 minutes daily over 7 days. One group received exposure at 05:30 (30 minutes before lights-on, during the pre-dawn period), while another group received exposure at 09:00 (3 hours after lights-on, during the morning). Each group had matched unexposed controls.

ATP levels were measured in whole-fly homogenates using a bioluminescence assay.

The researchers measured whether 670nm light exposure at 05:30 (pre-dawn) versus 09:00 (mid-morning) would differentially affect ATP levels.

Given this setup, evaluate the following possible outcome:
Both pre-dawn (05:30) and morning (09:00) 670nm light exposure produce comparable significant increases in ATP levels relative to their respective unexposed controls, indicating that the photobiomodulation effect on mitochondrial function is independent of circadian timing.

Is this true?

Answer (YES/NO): NO